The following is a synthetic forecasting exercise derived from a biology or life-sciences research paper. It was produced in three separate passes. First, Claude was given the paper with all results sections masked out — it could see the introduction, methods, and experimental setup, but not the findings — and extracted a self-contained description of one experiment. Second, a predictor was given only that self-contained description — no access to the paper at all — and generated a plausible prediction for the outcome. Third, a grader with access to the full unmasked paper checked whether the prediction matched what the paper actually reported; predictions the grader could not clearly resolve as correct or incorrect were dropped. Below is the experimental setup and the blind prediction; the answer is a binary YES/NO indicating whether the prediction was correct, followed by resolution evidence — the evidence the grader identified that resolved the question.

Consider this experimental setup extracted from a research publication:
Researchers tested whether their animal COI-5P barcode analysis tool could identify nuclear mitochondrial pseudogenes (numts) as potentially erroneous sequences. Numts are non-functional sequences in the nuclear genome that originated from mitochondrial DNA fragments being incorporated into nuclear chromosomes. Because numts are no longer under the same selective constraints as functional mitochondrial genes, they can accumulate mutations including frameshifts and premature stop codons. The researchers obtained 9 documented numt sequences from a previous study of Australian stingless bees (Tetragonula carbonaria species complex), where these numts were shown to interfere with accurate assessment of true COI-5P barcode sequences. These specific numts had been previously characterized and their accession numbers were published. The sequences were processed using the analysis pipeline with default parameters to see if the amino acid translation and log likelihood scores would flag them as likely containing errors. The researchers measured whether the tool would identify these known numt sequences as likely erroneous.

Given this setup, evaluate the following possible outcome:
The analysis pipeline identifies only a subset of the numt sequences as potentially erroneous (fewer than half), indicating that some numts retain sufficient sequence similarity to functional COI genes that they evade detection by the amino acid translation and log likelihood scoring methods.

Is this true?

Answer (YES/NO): NO